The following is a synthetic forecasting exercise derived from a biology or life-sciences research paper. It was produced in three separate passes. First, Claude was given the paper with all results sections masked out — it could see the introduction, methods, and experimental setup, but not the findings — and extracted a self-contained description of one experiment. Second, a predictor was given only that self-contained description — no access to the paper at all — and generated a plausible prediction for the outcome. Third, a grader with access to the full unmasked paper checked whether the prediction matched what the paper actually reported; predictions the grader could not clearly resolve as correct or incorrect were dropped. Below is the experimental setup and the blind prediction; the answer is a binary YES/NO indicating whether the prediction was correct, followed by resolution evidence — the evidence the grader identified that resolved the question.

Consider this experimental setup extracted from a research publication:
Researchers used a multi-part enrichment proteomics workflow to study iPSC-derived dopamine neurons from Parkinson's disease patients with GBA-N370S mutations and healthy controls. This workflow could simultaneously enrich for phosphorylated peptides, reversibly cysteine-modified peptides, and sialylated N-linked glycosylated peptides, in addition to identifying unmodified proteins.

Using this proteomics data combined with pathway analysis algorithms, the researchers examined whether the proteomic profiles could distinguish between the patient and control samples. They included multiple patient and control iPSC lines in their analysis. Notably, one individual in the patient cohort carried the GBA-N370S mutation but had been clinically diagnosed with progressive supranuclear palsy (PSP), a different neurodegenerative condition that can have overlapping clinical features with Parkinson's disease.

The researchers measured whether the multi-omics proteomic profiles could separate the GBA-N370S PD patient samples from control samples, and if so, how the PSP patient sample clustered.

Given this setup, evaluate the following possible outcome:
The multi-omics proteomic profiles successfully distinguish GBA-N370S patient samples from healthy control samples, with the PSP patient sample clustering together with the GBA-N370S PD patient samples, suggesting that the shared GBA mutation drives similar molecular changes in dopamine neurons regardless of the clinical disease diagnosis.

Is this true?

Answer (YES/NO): NO